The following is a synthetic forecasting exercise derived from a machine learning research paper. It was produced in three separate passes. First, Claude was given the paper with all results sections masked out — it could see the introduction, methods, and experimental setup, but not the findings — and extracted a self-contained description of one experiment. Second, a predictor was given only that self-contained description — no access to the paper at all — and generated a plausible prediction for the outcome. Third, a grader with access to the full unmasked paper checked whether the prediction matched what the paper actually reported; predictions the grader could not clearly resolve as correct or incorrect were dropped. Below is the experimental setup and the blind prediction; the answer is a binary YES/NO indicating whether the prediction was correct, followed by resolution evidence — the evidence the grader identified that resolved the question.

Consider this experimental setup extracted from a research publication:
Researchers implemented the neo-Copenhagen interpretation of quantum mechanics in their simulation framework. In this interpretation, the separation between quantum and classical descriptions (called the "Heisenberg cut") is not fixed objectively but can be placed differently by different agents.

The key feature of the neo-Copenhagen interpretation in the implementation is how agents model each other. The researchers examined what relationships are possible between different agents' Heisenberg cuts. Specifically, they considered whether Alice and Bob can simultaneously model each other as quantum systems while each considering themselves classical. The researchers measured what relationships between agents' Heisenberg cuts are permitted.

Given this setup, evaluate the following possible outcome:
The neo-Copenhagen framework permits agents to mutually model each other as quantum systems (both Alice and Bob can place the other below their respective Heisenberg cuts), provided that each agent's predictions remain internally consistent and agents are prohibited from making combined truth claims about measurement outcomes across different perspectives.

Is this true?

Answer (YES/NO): YES